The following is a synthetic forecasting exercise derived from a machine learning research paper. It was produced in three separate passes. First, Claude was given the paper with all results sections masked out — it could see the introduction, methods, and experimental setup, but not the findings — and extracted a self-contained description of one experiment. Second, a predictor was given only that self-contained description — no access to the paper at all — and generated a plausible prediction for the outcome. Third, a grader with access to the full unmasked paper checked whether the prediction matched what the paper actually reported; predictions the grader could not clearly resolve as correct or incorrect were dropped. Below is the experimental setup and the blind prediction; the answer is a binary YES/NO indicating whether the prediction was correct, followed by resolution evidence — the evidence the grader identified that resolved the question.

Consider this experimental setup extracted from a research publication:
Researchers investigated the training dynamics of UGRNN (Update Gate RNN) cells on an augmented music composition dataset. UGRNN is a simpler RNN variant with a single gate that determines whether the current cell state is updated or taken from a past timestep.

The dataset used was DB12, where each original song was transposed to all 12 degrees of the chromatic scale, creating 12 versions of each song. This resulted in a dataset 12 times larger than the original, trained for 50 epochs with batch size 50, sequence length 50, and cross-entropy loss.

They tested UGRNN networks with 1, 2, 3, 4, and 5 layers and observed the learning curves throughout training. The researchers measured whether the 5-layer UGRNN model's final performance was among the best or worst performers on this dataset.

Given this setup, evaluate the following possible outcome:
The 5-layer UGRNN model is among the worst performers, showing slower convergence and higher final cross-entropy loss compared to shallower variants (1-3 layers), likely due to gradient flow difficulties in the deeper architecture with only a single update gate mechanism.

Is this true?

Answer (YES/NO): YES